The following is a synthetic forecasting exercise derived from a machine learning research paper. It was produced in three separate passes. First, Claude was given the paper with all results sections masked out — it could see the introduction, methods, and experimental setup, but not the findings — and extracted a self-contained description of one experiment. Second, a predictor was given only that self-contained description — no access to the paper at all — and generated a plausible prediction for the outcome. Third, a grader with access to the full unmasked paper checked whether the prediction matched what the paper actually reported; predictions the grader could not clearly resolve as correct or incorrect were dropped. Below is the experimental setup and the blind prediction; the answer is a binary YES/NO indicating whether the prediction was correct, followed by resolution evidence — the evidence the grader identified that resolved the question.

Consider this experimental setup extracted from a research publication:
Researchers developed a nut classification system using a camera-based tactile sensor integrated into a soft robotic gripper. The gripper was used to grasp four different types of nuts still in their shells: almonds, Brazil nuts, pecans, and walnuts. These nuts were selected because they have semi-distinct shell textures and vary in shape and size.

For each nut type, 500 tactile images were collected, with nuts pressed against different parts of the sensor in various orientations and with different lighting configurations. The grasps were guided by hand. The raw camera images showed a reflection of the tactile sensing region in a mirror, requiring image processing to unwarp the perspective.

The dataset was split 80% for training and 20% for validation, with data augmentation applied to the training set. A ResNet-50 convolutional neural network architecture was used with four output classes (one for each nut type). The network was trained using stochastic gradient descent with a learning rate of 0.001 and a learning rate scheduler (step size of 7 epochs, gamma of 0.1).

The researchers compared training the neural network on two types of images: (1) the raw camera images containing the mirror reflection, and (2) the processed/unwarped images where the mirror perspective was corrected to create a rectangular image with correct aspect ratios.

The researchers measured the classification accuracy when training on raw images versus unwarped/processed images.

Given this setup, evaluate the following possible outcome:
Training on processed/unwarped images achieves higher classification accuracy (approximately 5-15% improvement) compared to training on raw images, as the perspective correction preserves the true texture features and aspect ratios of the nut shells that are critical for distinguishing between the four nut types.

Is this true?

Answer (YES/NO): NO